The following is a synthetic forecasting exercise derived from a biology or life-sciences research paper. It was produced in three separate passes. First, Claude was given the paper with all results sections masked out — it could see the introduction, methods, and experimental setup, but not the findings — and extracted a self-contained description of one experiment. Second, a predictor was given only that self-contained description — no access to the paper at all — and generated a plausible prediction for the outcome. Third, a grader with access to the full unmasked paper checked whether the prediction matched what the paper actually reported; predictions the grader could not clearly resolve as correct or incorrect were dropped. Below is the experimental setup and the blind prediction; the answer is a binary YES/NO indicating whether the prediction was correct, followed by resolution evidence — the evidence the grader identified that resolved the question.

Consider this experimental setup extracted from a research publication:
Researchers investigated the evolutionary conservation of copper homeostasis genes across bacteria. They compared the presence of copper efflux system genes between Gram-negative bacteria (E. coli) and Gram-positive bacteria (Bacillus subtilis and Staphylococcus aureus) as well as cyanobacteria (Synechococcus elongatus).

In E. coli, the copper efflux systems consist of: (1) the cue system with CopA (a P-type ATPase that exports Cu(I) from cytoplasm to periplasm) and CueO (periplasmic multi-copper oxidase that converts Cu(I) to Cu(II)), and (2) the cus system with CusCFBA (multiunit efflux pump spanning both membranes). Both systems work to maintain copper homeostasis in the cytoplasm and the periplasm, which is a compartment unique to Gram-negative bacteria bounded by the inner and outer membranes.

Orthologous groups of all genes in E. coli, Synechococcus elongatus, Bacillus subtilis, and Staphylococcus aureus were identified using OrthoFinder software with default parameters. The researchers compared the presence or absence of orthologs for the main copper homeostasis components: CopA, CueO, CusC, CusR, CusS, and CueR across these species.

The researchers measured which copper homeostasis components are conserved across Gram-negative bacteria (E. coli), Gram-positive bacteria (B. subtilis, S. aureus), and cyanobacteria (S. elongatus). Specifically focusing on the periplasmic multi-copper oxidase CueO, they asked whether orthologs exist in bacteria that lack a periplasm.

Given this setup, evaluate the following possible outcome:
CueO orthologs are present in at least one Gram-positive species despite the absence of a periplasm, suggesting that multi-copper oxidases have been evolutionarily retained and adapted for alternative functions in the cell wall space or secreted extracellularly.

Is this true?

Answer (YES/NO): YES